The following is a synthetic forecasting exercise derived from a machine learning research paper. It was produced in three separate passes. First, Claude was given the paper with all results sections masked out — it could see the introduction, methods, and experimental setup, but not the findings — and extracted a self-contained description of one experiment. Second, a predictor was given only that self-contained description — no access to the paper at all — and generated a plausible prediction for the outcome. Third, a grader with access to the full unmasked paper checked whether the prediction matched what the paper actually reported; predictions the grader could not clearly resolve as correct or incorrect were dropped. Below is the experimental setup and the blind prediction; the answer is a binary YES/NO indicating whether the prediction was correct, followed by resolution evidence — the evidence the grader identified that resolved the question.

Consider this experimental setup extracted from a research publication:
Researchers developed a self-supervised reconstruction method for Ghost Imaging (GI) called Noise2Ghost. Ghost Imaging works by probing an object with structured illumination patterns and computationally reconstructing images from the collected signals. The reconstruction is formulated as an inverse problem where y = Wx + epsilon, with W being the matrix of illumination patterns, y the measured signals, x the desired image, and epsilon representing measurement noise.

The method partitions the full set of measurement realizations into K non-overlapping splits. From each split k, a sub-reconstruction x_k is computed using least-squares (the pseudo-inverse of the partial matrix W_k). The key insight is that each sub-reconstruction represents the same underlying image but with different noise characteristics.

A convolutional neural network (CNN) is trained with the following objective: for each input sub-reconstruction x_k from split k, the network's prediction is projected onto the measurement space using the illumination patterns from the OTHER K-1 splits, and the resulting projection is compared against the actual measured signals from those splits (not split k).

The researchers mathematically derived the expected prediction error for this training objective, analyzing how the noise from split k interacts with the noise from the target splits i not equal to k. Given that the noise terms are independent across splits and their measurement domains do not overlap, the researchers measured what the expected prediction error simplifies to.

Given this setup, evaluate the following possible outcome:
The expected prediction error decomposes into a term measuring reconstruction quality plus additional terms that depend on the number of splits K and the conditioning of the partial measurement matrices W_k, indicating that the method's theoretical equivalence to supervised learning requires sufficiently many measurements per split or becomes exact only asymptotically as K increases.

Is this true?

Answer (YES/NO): NO